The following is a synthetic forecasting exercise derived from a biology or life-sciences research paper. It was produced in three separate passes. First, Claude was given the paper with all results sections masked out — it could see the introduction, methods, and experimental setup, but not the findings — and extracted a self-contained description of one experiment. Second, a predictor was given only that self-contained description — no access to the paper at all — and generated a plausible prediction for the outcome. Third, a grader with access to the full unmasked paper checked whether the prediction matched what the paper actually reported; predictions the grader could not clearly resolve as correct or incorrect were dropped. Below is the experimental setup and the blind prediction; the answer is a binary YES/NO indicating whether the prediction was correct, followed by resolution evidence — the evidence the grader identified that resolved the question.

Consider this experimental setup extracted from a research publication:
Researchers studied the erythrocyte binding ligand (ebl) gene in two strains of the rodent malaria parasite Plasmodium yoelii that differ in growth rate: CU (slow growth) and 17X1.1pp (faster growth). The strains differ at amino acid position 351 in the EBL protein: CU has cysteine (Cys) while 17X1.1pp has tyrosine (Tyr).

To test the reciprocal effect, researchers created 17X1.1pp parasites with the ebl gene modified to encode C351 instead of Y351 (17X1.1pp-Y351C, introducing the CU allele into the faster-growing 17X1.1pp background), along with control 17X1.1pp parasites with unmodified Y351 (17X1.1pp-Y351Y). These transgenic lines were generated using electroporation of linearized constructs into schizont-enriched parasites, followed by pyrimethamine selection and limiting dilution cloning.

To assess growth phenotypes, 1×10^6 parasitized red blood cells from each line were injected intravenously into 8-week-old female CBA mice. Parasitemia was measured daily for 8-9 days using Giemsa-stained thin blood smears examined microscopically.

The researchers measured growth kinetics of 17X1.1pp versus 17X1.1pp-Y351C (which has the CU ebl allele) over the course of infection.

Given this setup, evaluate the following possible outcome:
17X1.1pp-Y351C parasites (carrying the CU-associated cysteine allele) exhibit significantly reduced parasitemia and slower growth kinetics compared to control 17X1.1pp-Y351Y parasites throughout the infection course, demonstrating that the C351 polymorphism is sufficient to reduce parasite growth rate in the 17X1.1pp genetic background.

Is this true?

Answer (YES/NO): YES